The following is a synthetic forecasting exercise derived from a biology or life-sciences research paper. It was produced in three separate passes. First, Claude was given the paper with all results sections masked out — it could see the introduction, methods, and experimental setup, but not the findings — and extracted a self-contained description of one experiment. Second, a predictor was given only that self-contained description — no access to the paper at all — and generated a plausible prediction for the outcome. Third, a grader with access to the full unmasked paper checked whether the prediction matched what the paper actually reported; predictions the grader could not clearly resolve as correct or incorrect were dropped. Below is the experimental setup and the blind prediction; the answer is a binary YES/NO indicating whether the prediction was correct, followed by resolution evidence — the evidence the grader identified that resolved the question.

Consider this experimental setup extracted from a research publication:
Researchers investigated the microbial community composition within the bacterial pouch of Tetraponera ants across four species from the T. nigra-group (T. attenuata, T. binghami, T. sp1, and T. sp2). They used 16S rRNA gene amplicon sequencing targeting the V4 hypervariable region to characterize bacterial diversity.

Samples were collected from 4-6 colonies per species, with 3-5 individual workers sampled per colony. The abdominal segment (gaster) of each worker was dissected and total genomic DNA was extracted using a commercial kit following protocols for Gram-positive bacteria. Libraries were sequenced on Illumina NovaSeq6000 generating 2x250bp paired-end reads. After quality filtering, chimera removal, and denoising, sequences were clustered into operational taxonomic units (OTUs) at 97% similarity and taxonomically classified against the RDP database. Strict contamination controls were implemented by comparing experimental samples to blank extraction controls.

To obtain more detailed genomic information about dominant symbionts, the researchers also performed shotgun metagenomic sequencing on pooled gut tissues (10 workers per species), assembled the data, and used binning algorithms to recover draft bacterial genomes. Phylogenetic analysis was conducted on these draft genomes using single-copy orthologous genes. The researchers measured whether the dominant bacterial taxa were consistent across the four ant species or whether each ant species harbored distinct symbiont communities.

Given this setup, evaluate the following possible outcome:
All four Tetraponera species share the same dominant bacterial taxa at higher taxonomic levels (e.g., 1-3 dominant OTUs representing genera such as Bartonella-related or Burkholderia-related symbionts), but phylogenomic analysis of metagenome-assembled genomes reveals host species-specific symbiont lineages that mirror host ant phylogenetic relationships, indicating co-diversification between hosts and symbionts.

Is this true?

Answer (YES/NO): NO